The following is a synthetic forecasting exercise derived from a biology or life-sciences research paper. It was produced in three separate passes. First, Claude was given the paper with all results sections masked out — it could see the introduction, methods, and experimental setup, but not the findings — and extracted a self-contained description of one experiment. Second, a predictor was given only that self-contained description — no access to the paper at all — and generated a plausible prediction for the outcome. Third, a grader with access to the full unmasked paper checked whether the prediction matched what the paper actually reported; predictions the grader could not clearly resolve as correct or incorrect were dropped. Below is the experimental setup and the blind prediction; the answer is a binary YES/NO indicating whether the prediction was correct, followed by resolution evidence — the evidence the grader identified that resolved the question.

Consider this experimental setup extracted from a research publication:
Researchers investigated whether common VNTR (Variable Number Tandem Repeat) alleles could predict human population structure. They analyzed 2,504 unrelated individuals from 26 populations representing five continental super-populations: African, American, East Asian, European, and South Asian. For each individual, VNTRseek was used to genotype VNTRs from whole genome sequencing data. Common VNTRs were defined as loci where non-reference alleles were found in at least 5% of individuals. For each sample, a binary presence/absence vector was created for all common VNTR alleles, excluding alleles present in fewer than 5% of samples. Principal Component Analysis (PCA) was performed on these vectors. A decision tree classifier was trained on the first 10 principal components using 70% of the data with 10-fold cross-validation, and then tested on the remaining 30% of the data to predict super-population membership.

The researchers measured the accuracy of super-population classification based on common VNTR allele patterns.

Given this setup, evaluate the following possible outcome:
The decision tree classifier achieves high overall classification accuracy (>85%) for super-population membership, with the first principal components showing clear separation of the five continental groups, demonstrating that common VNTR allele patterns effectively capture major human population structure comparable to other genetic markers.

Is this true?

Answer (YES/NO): YES